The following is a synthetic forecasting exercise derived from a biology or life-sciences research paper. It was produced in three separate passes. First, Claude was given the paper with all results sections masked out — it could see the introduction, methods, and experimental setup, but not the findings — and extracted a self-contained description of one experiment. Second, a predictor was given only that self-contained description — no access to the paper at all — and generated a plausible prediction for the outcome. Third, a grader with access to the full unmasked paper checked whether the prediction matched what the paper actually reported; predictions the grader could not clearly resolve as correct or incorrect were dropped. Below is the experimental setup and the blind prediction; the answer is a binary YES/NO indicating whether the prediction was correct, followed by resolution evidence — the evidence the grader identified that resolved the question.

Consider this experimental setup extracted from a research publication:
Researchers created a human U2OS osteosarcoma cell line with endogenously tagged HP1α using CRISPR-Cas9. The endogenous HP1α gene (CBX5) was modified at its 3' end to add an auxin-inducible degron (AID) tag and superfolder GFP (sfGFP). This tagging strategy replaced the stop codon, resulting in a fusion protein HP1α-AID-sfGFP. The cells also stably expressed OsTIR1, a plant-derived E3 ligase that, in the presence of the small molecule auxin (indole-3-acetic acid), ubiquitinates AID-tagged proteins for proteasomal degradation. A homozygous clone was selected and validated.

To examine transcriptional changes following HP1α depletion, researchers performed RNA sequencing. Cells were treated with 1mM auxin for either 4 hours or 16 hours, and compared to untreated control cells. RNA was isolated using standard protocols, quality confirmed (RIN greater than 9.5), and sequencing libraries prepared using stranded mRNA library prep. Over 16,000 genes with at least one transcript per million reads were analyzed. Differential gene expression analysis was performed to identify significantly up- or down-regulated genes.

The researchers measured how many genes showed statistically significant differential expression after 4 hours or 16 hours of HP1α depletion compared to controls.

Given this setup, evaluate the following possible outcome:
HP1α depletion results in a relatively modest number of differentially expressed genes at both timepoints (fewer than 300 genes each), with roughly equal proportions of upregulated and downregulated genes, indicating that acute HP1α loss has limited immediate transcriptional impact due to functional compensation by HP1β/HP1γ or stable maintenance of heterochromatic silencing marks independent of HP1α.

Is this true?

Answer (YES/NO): NO